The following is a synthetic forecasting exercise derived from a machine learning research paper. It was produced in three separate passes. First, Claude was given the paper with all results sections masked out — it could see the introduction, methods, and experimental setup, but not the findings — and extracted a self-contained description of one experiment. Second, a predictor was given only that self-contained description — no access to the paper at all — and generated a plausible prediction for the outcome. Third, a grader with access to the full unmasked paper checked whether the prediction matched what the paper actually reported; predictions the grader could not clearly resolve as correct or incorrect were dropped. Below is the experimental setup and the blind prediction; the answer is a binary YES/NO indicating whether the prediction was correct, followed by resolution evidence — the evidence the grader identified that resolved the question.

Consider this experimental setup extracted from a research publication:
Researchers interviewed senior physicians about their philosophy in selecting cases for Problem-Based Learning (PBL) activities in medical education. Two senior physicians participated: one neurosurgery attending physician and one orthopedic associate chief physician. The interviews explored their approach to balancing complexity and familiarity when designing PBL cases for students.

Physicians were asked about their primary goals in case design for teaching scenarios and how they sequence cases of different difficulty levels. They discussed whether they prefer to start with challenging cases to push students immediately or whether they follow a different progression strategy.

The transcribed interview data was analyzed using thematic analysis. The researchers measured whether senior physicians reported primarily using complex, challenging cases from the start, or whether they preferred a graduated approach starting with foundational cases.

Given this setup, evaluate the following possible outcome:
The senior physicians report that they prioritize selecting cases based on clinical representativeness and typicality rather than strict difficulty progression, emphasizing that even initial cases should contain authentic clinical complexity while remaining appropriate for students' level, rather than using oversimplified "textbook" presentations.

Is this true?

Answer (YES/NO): NO